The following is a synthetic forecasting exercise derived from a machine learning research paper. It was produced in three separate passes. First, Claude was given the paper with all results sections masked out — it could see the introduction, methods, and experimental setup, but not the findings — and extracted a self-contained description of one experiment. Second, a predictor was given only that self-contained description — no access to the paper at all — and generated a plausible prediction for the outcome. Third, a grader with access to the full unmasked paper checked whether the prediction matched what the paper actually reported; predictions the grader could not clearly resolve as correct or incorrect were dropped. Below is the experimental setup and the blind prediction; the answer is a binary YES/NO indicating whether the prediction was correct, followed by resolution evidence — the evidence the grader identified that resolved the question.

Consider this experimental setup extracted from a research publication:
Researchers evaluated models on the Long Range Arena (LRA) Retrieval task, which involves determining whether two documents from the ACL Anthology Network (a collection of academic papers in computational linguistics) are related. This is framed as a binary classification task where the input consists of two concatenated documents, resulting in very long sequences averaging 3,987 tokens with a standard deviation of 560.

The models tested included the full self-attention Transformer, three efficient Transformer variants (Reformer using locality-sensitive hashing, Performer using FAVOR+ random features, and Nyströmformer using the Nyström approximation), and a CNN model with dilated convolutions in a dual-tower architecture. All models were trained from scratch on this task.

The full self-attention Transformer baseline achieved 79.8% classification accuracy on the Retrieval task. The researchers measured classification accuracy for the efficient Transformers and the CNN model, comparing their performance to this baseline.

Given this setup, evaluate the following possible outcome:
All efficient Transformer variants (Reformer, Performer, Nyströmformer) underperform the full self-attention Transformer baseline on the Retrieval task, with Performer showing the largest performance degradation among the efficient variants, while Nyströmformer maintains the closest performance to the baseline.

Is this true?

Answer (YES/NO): NO